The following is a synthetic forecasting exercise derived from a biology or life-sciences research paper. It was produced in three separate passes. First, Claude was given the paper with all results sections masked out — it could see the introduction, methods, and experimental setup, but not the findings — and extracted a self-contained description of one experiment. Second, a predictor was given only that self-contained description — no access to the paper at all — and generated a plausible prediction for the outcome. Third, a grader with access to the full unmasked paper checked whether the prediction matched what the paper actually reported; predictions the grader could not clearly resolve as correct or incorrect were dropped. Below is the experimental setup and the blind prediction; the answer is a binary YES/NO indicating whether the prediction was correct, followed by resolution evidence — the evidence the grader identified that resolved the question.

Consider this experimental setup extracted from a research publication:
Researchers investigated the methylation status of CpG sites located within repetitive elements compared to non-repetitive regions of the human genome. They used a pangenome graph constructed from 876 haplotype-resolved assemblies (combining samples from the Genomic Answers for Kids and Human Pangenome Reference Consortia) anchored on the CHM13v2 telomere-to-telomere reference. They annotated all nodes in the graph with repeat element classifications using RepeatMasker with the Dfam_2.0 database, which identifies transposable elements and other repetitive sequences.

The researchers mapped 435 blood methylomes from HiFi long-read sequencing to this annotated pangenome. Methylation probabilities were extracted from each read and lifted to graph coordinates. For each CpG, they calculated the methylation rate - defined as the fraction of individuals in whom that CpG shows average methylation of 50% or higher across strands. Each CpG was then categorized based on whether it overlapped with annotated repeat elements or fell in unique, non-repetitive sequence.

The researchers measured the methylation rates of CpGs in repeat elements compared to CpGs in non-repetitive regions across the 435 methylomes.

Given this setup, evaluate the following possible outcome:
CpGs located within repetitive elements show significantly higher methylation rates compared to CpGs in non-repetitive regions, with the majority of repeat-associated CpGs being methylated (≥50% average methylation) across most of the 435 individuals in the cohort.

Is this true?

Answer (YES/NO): NO